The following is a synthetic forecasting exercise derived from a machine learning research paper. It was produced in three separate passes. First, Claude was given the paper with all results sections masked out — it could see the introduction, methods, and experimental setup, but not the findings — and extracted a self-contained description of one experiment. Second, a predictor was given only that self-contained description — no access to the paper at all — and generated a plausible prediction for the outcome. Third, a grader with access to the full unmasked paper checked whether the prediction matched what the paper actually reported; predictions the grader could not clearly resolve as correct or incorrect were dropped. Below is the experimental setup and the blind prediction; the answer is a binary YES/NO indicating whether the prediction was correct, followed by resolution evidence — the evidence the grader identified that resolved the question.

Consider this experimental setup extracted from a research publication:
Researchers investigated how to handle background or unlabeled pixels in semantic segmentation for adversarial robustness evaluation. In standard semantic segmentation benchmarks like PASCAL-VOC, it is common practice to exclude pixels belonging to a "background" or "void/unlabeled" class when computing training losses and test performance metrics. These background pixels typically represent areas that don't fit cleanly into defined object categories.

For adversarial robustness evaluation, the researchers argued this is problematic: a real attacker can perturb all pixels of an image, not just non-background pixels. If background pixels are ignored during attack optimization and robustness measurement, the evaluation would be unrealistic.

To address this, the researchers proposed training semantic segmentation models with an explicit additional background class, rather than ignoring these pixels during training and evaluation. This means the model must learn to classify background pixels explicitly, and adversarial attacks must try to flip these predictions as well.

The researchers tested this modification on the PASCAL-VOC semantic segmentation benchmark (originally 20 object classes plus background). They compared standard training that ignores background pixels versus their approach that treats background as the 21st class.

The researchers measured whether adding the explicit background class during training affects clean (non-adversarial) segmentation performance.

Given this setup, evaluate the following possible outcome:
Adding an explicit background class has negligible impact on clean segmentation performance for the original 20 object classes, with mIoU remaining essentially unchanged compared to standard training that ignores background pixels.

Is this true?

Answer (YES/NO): YES